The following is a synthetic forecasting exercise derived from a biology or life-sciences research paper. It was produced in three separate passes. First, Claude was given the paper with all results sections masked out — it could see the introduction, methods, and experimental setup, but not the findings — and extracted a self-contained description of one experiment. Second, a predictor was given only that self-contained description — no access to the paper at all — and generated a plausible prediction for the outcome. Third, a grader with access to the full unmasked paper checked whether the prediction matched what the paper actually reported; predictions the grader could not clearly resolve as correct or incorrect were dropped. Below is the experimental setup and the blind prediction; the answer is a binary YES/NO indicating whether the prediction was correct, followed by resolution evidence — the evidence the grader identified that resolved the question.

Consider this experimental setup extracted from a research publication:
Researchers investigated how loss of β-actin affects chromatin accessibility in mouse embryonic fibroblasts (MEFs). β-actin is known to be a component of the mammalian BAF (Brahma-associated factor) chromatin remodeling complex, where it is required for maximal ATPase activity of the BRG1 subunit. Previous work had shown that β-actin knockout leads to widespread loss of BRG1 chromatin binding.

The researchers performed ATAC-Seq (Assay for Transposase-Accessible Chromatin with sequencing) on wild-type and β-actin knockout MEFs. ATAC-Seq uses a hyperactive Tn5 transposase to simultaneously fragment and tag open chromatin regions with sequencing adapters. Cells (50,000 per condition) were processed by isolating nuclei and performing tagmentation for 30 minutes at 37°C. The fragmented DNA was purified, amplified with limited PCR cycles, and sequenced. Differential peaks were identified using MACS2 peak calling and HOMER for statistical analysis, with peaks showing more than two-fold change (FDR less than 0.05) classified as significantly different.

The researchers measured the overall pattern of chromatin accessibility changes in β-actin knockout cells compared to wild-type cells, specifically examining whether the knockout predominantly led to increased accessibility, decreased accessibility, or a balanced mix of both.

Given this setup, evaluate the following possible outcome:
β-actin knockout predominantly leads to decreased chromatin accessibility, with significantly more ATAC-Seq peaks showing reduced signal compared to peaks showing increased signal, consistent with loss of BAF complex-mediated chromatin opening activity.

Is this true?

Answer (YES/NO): NO